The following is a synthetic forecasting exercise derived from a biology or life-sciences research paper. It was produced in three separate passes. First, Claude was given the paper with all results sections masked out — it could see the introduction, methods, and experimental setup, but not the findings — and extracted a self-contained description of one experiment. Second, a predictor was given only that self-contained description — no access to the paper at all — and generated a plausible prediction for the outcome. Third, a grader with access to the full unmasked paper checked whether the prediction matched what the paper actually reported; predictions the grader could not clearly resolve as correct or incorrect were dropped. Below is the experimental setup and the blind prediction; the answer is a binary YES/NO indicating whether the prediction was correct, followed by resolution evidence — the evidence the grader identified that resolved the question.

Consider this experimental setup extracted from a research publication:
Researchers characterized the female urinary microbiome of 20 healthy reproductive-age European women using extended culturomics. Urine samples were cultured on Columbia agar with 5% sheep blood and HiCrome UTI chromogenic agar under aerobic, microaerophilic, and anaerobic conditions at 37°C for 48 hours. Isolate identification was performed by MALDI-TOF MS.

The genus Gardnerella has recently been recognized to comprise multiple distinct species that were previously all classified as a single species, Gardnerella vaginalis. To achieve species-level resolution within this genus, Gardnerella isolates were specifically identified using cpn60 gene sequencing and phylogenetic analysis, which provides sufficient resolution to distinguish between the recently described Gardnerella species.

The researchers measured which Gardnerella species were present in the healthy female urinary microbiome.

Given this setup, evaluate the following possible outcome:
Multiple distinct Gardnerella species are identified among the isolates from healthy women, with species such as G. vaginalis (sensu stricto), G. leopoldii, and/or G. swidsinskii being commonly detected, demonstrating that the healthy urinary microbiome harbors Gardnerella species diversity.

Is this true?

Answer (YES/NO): YES